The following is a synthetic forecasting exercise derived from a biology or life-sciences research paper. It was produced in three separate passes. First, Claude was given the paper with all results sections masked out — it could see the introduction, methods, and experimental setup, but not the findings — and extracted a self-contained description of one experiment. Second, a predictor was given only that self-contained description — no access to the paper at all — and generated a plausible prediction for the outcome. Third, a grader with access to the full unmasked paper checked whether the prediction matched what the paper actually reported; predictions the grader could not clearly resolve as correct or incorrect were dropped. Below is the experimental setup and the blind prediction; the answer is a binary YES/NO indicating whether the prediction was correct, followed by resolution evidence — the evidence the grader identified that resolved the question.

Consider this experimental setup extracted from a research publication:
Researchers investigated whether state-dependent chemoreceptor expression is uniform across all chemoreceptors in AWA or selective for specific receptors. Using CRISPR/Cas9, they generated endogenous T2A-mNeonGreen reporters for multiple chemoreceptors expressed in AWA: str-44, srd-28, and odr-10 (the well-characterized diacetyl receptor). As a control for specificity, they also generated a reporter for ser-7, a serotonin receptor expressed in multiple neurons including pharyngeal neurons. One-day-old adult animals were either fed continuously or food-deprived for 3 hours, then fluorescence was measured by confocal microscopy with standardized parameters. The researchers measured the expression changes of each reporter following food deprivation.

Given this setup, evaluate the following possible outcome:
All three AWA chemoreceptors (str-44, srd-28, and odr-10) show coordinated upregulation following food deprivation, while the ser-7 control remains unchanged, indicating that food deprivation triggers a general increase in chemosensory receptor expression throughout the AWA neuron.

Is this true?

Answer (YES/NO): NO